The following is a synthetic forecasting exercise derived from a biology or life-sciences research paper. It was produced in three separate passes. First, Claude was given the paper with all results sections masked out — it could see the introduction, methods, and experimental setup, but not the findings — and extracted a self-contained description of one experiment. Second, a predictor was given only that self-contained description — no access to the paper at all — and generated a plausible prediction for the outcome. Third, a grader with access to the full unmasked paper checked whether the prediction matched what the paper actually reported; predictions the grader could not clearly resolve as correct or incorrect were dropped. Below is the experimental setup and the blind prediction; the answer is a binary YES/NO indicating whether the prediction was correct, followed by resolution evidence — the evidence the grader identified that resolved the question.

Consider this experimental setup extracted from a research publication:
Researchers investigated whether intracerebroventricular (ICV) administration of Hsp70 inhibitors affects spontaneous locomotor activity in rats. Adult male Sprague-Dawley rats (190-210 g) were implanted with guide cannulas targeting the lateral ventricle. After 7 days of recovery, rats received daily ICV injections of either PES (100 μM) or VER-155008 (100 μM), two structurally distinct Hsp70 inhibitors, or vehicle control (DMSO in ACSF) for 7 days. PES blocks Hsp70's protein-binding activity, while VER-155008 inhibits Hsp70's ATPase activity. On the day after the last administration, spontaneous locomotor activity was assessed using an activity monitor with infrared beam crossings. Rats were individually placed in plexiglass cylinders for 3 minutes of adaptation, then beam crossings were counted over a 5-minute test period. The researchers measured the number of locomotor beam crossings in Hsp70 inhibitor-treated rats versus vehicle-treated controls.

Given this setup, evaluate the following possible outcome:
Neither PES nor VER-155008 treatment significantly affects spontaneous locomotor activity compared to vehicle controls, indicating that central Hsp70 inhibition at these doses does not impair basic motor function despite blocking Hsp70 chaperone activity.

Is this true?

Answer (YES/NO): YES